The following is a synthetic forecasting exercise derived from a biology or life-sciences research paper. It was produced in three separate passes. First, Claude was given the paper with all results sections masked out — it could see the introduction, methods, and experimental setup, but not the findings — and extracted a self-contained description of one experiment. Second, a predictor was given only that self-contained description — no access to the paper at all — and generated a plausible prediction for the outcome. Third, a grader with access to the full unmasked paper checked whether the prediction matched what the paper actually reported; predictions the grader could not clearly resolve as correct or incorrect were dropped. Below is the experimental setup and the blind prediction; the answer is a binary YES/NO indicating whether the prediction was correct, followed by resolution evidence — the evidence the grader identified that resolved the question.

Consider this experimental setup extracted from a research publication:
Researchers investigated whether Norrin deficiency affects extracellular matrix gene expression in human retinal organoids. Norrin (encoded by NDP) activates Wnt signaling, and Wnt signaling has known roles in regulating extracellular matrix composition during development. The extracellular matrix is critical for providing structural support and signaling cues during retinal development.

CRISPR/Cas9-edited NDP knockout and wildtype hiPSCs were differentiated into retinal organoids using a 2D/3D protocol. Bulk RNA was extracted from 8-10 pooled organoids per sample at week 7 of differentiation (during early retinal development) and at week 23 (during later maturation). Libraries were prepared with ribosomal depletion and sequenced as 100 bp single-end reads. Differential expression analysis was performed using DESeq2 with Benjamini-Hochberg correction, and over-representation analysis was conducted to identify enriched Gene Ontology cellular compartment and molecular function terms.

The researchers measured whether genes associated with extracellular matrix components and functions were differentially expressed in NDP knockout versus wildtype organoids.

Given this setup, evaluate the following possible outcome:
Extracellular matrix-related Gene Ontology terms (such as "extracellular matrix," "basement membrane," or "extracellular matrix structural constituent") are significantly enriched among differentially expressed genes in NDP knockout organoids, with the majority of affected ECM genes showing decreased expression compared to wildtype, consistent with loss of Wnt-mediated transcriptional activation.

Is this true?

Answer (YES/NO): NO